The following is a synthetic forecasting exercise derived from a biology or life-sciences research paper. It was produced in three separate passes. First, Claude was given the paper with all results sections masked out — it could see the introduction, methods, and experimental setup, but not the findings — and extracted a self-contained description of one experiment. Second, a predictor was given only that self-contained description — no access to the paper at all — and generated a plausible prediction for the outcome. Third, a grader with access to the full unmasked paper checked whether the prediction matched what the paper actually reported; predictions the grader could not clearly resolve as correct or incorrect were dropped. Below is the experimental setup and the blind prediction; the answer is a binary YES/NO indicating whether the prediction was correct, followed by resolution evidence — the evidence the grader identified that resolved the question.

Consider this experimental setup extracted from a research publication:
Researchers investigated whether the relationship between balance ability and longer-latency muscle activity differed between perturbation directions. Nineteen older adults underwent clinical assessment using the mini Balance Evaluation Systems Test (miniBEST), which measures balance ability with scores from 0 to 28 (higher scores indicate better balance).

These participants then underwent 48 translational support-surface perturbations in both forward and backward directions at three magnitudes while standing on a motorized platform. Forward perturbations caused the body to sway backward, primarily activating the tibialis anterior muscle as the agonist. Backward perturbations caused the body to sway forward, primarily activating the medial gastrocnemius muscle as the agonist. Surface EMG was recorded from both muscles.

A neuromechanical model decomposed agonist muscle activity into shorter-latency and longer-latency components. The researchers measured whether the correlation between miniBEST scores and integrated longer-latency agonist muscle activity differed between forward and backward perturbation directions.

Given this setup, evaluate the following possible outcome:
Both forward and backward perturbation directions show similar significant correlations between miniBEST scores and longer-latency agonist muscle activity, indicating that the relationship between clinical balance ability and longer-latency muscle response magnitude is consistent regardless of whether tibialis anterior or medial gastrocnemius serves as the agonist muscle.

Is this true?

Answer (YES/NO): NO